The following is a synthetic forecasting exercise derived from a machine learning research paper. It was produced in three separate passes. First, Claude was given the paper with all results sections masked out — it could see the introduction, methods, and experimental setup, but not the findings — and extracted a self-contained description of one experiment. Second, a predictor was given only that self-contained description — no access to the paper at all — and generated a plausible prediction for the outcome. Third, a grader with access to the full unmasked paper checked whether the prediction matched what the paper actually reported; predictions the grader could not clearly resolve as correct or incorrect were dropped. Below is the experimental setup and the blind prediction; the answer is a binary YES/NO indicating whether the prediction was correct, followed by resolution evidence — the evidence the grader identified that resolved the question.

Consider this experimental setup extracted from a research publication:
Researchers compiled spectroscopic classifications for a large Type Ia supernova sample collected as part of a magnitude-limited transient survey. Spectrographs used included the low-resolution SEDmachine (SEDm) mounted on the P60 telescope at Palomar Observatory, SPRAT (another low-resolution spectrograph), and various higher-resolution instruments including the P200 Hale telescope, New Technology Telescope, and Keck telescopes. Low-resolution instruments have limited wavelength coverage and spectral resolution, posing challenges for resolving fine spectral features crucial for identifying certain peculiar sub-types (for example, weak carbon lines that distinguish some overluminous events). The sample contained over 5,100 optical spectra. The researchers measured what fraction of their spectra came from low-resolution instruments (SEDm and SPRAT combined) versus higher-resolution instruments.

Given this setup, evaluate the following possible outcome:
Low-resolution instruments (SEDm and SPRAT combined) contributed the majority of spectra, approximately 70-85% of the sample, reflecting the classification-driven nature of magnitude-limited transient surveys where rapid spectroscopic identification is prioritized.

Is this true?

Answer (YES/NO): NO